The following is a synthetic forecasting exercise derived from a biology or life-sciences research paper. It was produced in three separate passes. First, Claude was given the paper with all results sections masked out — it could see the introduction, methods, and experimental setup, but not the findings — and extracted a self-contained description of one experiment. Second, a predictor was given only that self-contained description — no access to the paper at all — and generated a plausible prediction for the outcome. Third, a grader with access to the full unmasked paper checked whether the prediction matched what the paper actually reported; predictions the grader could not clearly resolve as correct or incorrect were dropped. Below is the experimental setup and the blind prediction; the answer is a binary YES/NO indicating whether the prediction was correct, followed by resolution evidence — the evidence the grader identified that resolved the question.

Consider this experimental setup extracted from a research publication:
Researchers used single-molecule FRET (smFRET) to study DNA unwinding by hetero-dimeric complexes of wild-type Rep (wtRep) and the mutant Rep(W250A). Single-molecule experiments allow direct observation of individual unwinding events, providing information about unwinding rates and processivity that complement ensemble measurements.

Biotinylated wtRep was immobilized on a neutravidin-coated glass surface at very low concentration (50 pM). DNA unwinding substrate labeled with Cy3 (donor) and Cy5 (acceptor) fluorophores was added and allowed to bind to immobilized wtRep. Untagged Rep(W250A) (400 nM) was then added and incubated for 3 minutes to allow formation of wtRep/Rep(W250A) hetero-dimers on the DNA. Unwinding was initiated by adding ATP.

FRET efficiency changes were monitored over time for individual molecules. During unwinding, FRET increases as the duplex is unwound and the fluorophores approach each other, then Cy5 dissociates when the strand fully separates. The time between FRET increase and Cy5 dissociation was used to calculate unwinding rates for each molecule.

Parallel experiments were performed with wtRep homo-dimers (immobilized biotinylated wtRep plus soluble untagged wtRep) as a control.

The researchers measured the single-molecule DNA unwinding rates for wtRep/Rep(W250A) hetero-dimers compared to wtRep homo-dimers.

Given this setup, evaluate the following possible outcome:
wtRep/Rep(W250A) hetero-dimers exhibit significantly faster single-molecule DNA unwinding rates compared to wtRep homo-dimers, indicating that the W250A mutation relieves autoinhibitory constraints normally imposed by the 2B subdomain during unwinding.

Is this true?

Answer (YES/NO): NO